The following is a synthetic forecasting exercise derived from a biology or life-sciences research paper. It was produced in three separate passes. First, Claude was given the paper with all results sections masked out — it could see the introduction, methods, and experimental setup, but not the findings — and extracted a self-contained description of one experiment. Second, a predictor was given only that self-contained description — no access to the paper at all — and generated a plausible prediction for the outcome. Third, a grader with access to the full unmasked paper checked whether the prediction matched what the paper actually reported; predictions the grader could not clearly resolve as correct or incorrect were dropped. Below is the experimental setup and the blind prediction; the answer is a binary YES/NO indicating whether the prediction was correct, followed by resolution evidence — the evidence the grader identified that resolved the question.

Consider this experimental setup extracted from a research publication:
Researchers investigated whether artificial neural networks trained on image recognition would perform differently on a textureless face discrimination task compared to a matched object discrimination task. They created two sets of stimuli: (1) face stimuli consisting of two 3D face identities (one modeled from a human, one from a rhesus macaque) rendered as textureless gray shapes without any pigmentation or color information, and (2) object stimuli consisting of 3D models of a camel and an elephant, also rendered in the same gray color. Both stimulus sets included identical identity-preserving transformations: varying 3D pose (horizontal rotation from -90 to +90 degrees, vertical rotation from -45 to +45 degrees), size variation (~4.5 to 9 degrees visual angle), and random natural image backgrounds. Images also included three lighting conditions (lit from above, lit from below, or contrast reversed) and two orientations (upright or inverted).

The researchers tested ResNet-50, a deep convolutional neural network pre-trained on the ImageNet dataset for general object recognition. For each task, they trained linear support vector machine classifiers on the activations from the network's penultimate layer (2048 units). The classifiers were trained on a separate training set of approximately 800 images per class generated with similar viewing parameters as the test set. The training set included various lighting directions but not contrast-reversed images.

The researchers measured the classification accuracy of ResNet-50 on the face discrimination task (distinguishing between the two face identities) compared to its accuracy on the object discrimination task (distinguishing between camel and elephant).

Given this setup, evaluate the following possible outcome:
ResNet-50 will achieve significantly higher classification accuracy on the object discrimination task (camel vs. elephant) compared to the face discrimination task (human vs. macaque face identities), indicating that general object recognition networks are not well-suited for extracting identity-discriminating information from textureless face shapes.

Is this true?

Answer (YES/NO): YES